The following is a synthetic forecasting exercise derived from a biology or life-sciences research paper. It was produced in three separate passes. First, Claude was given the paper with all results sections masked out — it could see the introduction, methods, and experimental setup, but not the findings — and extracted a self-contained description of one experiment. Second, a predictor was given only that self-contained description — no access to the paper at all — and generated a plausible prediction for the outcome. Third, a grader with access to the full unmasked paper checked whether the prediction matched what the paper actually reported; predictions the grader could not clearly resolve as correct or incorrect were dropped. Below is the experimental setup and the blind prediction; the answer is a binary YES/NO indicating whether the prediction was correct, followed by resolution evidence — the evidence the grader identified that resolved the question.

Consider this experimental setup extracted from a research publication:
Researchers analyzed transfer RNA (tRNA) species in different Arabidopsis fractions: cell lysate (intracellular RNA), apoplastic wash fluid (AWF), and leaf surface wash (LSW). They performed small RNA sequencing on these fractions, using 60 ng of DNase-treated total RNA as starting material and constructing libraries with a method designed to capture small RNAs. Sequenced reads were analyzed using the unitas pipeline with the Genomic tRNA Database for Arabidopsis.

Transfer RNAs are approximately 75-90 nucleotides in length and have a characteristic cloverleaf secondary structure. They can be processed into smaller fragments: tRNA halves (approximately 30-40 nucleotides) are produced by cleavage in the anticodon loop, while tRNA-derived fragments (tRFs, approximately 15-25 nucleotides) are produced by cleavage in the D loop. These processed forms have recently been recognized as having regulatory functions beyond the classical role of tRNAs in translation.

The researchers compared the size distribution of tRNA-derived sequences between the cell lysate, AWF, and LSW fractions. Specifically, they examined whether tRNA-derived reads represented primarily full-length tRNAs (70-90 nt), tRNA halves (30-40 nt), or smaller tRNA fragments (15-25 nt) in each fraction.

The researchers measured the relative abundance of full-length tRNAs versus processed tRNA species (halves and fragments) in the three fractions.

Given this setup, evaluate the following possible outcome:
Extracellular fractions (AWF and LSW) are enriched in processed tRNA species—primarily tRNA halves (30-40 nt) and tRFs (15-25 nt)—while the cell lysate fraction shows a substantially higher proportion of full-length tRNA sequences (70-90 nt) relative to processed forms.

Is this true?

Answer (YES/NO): NO